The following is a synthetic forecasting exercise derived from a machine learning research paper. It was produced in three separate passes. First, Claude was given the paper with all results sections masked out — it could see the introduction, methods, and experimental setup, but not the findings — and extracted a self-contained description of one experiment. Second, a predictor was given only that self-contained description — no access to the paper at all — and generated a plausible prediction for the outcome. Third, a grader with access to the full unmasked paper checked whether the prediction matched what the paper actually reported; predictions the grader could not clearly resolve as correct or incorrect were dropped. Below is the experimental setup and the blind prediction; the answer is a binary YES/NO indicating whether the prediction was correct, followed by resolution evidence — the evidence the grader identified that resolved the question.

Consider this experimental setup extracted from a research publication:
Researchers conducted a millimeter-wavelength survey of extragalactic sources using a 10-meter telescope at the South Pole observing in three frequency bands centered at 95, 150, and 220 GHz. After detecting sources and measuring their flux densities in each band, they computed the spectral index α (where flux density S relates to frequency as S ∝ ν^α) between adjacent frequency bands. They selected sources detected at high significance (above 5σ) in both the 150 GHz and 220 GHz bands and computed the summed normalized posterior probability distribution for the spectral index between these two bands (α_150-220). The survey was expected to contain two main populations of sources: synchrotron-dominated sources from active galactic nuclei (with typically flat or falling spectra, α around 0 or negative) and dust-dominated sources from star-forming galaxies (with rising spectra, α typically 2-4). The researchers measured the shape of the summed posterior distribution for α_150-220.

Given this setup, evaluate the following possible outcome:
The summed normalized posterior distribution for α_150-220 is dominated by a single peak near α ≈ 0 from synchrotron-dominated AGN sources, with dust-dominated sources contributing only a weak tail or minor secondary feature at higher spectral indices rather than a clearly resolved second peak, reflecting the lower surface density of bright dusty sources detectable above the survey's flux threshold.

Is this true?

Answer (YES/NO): NO